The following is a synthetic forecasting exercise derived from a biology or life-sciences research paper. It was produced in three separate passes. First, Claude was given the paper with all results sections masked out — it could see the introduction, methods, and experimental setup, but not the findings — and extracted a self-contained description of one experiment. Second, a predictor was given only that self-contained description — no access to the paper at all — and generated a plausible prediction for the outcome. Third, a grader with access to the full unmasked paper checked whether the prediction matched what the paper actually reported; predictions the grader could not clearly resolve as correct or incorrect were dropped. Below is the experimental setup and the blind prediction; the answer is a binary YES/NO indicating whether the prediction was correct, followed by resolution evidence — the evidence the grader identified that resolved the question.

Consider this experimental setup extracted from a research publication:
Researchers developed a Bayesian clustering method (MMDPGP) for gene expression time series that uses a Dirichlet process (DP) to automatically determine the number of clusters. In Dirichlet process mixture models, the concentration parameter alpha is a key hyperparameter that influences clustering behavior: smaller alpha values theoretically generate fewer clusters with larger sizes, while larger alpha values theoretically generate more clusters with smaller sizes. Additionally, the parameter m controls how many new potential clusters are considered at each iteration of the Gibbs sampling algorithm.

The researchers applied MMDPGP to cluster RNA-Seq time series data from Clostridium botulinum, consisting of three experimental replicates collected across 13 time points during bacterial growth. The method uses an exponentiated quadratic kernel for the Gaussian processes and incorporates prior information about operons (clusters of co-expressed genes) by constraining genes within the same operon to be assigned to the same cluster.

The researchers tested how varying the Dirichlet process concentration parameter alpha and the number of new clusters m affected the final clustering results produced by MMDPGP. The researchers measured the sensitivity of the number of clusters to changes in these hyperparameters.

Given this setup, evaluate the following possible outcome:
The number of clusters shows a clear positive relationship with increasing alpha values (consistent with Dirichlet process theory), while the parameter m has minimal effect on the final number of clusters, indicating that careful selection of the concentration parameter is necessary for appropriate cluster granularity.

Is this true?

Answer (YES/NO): NO